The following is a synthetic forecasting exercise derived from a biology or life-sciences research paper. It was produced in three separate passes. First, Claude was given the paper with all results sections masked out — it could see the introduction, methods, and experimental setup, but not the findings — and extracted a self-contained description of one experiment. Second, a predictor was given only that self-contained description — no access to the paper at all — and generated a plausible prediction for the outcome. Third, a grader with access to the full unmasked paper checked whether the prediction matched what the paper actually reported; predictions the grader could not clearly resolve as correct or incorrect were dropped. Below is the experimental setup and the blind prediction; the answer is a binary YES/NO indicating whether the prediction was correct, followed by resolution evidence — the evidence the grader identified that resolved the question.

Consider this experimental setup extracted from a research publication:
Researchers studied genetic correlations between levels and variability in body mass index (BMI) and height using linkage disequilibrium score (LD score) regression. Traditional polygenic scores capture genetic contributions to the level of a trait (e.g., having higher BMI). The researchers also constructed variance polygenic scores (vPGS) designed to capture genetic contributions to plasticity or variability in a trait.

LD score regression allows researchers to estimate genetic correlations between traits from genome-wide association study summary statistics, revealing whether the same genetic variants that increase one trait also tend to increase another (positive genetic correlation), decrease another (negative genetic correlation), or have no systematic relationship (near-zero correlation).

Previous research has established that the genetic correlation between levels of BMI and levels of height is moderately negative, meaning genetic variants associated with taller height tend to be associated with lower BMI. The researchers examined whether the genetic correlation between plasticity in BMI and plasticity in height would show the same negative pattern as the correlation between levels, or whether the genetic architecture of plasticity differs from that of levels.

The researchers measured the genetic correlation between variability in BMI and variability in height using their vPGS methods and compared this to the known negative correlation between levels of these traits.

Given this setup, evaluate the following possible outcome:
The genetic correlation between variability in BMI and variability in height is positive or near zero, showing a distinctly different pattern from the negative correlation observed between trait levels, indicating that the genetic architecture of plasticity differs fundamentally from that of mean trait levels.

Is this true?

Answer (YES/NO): YES